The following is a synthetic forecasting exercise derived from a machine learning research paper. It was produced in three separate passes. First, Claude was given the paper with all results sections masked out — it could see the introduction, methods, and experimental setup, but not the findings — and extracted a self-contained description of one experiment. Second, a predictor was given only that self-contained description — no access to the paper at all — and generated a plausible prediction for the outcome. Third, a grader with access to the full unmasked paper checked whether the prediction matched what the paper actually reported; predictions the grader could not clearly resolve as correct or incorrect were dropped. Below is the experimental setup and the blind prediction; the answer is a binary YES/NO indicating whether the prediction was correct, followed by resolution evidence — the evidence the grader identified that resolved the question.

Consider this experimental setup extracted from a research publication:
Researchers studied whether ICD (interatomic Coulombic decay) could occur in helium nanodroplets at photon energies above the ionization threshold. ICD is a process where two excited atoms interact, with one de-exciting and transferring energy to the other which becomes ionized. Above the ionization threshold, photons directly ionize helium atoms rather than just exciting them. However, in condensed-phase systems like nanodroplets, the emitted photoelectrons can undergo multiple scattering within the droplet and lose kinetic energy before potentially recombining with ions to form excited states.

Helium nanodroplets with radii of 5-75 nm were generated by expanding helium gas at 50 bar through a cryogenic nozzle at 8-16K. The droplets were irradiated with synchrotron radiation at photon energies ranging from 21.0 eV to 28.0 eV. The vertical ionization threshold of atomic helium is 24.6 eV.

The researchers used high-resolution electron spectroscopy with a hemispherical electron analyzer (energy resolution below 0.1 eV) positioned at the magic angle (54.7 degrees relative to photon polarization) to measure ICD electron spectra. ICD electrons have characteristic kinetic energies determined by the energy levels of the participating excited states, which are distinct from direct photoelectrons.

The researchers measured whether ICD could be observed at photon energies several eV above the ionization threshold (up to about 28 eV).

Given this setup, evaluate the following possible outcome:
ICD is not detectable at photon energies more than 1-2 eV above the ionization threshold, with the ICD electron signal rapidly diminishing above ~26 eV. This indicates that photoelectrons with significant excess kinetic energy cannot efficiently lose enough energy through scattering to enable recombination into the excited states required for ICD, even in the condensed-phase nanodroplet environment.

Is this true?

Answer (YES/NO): NO